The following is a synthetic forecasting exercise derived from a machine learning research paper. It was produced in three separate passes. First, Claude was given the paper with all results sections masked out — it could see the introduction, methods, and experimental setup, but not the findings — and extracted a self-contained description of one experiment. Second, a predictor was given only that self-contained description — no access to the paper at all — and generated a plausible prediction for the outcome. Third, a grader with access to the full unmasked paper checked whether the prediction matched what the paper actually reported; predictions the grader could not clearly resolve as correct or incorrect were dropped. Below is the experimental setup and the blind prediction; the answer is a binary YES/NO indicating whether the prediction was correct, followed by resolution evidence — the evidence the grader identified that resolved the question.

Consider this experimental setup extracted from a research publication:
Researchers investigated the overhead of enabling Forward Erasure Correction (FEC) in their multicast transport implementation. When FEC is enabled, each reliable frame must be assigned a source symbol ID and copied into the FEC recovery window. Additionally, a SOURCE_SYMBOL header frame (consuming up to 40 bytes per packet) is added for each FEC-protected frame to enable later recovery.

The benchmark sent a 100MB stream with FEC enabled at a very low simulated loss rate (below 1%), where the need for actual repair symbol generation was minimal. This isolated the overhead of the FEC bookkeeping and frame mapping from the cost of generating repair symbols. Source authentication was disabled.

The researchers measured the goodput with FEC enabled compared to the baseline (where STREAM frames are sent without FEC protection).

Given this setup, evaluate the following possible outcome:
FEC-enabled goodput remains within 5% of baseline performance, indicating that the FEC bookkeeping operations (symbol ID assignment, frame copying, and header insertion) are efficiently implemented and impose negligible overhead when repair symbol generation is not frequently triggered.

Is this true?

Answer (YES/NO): NO